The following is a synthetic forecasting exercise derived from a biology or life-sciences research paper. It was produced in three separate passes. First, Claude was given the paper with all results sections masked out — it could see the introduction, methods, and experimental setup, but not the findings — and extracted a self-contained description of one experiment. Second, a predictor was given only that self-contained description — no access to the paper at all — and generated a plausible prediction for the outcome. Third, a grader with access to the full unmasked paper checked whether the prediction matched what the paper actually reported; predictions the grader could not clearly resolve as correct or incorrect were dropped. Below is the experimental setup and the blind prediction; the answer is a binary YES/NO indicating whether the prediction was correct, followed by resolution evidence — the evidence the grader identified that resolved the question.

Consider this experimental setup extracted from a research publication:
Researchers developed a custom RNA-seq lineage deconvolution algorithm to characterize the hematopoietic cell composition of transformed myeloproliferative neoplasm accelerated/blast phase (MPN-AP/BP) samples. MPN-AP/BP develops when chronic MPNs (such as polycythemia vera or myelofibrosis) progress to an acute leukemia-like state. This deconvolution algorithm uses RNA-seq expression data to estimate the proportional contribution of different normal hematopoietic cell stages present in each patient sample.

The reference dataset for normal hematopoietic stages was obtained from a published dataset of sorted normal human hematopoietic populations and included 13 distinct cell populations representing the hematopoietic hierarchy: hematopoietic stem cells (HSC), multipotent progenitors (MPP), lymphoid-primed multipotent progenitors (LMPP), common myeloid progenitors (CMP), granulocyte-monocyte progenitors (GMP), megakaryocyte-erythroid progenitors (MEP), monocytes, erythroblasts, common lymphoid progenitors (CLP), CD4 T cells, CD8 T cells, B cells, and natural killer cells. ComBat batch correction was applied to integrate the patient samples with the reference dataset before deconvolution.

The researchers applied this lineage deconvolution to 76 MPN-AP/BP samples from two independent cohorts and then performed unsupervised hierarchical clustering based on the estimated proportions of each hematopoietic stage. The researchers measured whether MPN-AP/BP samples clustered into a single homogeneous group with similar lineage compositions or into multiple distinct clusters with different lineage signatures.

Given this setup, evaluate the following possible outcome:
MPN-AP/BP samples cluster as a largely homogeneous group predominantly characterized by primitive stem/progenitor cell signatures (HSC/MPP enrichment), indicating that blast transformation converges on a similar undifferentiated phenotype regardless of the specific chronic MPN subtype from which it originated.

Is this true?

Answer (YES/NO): NO